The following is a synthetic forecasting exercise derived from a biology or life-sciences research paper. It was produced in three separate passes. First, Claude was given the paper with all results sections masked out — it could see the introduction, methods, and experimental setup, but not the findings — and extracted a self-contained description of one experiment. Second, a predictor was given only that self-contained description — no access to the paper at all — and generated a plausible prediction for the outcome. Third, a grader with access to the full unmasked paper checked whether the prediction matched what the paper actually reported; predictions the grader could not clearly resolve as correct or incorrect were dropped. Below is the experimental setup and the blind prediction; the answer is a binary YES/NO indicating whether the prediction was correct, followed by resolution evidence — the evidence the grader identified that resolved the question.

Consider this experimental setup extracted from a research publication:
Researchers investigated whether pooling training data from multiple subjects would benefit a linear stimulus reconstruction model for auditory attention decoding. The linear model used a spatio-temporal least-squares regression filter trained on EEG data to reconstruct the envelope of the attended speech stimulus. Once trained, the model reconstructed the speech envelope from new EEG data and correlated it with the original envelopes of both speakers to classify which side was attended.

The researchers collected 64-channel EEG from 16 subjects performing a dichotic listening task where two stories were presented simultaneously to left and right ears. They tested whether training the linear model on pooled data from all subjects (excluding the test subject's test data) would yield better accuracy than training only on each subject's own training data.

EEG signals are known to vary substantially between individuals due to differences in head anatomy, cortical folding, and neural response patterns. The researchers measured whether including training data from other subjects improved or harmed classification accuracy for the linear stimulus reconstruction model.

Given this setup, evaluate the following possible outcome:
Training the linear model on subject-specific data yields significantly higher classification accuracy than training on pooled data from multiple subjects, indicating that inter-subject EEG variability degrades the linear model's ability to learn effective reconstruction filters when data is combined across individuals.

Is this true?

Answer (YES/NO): YES